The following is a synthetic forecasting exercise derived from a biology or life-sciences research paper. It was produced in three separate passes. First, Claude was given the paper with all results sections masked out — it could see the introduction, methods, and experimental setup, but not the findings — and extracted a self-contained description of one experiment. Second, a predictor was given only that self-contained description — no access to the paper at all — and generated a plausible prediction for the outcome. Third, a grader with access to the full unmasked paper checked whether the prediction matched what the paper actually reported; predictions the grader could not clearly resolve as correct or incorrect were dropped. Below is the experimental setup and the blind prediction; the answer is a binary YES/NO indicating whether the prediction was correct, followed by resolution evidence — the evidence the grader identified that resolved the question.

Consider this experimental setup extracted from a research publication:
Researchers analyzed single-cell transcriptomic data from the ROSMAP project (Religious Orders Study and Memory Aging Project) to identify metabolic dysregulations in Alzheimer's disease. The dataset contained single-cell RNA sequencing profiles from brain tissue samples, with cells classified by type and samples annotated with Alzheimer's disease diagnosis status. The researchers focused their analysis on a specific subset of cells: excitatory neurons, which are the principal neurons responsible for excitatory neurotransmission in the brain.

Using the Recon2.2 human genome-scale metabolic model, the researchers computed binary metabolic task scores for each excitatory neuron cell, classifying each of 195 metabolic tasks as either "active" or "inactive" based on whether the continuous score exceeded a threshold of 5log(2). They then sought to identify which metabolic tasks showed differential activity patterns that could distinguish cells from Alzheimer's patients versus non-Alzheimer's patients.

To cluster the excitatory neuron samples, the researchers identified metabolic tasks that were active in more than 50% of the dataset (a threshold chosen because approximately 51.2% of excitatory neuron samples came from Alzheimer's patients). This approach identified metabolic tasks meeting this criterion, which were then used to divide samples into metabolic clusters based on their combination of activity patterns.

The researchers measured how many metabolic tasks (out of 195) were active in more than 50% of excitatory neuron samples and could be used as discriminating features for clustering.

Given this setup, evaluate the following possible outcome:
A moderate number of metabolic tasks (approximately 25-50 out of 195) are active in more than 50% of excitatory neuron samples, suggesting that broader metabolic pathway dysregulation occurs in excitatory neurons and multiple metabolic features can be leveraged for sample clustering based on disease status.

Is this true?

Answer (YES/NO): NO